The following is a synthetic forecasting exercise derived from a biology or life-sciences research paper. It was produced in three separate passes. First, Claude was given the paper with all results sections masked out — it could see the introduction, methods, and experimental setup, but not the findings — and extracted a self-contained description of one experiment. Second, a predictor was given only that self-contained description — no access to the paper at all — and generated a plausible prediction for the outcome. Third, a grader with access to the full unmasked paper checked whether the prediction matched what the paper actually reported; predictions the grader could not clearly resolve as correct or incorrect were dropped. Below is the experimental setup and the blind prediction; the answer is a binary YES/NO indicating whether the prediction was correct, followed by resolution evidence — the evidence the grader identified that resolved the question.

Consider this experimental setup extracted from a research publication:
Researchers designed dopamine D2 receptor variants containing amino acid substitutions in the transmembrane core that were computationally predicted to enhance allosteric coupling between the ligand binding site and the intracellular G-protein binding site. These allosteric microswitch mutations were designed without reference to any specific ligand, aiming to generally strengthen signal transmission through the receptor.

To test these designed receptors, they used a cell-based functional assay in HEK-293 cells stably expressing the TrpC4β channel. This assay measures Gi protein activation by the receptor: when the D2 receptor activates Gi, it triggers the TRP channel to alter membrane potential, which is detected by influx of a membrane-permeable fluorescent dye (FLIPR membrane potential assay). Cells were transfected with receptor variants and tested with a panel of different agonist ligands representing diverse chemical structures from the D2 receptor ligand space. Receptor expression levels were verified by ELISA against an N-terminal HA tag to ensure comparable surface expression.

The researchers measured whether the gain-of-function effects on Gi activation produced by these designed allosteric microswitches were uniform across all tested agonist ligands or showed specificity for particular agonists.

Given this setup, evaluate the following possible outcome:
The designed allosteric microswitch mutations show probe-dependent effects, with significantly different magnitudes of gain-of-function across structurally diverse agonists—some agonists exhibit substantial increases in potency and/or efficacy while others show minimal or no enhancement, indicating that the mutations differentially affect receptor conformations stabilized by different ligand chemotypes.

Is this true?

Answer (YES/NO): YES